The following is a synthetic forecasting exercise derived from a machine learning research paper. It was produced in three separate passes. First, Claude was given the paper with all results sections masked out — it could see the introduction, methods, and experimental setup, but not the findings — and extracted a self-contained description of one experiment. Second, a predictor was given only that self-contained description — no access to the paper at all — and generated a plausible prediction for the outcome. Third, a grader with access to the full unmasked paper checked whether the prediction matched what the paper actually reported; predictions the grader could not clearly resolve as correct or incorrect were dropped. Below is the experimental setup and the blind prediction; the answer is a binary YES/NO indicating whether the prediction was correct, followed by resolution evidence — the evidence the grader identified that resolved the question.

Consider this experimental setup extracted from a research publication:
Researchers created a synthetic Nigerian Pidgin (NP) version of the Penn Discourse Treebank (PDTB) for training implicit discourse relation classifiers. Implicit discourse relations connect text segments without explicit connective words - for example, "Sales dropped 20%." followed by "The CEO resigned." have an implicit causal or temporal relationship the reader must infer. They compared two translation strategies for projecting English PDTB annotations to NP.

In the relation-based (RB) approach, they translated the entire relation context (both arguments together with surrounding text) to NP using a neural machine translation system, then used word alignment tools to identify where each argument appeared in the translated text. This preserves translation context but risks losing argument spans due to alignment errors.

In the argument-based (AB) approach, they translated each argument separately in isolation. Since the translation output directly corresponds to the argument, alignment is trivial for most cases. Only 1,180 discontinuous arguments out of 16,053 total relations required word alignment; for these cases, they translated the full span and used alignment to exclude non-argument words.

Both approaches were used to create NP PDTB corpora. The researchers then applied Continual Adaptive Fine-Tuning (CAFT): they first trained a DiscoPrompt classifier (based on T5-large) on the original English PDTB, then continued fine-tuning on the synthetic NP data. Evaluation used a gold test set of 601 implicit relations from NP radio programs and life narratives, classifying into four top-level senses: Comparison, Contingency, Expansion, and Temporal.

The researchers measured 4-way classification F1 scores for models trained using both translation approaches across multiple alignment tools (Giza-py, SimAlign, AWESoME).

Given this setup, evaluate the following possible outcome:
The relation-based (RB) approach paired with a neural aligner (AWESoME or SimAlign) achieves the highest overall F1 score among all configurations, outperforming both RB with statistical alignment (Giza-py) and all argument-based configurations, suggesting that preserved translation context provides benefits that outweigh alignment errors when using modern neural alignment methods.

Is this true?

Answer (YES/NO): NO